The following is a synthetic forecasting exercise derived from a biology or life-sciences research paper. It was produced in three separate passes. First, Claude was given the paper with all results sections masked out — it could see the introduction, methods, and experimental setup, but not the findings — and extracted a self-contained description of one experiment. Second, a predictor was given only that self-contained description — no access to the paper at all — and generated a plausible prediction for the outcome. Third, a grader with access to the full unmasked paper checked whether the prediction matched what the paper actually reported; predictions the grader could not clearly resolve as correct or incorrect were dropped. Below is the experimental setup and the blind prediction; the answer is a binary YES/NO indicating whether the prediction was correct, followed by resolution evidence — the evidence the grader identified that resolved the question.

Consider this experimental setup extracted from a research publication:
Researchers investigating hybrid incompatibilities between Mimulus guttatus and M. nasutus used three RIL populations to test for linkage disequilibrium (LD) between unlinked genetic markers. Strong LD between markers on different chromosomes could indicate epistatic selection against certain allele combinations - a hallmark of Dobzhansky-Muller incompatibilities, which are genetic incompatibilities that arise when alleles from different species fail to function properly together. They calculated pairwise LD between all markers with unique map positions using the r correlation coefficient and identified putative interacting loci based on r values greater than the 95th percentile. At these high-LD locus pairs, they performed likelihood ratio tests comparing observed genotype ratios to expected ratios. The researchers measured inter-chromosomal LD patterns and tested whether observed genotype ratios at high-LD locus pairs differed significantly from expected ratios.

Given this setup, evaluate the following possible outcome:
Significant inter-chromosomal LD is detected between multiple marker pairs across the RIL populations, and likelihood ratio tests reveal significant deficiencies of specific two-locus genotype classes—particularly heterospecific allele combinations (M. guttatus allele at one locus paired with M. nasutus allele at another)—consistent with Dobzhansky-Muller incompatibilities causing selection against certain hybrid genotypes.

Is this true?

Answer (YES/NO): YES